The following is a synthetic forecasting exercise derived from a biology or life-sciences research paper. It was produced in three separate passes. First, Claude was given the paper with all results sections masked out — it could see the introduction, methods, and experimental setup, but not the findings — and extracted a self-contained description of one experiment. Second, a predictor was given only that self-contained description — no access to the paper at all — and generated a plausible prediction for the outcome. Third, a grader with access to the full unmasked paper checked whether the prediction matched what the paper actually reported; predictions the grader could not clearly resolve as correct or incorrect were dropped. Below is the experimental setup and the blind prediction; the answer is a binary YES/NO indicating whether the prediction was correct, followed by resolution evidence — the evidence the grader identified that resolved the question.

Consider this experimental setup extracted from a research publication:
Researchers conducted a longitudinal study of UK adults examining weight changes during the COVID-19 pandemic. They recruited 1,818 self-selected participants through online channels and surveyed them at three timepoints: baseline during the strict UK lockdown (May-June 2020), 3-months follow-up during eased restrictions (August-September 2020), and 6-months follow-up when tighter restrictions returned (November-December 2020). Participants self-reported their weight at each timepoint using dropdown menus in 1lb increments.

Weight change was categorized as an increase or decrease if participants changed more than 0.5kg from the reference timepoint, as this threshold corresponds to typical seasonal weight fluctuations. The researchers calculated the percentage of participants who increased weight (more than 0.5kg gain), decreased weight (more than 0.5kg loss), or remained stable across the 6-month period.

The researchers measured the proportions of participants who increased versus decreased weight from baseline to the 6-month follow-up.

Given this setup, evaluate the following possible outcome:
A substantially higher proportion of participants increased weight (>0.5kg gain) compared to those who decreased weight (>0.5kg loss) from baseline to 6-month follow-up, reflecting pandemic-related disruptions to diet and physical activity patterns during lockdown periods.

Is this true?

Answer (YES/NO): NO